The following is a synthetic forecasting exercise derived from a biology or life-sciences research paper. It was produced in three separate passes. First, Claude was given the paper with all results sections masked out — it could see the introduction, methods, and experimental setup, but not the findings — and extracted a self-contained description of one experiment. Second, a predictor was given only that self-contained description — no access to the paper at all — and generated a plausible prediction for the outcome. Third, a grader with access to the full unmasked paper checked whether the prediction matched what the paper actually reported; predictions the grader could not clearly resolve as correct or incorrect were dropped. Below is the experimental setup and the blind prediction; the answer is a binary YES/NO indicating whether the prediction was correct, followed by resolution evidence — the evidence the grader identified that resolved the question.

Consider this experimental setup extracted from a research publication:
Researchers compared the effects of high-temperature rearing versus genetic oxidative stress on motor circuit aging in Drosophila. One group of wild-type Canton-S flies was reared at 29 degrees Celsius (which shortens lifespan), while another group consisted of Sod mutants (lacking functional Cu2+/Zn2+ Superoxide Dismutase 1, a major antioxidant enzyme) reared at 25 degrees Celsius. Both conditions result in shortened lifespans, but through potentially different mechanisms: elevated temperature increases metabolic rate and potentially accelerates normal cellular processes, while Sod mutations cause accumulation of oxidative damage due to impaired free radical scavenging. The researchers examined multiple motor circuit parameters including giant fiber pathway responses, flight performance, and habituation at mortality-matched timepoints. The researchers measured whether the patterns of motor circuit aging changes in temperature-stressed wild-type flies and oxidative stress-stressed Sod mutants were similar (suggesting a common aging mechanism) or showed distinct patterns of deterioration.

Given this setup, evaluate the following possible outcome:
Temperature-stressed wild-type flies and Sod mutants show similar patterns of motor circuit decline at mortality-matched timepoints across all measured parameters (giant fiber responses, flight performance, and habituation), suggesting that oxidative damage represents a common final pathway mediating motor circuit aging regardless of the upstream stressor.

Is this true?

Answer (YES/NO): NO